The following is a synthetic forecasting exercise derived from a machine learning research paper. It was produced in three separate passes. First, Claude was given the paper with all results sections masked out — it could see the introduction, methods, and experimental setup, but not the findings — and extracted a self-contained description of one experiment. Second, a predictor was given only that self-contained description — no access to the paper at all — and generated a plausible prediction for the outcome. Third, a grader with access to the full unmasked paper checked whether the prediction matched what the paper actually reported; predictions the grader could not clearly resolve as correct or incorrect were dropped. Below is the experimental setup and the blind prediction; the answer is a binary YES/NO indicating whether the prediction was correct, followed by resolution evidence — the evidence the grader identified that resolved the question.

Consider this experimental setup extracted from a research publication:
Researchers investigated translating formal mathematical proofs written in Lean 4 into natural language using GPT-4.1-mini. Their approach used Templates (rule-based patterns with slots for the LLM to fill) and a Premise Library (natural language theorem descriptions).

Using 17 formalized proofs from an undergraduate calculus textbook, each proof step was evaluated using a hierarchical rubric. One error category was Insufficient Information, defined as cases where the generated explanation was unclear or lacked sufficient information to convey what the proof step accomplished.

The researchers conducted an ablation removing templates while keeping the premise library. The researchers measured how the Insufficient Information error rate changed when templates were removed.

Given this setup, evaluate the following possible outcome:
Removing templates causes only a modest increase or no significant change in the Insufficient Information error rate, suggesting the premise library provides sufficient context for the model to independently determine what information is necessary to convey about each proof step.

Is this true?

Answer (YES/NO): NO